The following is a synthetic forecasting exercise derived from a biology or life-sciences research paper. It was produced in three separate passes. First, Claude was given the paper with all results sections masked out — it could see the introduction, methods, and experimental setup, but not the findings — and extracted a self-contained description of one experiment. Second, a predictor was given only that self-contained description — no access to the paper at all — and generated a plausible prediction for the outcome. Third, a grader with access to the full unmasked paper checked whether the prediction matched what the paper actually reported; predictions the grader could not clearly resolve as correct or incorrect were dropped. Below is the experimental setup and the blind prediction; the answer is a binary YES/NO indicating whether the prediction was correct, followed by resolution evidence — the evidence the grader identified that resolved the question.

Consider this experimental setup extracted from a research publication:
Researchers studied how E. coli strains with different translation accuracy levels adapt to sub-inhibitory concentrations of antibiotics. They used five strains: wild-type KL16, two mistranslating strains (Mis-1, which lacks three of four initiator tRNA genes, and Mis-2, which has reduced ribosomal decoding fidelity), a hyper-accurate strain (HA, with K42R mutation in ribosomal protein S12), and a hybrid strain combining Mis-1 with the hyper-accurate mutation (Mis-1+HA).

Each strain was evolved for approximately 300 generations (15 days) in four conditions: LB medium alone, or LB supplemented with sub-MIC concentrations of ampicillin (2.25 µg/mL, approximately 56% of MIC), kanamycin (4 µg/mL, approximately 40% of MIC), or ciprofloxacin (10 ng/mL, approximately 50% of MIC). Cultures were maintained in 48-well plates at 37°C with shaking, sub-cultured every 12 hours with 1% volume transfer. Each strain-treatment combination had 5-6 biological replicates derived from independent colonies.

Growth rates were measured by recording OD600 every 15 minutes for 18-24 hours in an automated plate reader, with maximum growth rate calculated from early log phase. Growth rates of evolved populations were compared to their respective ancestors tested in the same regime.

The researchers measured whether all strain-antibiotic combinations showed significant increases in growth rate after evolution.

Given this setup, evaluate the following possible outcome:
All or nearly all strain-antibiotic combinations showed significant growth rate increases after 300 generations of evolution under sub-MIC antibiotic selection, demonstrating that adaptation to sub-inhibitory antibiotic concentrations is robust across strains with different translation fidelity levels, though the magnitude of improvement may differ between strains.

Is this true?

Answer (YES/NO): NO